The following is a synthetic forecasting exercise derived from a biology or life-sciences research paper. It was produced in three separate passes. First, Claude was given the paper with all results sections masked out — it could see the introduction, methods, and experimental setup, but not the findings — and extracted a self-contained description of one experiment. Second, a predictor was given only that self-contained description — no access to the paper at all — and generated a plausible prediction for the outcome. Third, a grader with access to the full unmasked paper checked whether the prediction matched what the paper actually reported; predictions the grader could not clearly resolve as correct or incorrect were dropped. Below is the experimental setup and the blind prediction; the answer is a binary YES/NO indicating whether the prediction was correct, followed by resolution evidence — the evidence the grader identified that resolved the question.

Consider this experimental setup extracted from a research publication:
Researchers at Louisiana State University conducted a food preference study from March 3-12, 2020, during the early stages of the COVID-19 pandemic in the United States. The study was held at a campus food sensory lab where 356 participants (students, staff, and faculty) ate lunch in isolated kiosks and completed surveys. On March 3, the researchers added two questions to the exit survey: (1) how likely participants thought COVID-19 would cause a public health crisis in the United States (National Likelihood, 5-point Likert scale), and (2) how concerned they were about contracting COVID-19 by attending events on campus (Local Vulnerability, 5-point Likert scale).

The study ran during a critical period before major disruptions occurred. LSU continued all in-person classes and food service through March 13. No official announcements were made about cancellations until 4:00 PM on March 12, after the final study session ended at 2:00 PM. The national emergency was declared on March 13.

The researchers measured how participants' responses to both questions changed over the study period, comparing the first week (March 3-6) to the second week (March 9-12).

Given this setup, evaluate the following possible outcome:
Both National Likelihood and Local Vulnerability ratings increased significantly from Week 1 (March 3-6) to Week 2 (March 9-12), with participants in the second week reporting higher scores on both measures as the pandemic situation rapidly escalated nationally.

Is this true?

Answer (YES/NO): NO